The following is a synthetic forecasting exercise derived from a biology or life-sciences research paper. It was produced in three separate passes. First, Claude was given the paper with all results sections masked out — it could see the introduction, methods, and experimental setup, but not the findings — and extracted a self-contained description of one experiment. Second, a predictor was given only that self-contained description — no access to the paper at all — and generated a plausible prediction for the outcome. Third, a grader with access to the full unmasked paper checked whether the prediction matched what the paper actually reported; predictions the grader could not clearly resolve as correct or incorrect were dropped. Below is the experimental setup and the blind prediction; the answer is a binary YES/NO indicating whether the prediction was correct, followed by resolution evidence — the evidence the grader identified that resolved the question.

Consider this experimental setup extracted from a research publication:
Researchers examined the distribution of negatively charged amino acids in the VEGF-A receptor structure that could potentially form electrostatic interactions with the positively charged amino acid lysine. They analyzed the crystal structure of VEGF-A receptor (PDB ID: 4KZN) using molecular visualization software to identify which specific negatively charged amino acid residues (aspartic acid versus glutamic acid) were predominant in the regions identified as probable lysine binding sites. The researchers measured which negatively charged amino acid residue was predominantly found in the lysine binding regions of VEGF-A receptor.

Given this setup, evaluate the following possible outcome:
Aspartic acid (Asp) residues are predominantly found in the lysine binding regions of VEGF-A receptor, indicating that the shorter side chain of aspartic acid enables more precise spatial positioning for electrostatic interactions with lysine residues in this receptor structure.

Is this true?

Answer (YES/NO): YES